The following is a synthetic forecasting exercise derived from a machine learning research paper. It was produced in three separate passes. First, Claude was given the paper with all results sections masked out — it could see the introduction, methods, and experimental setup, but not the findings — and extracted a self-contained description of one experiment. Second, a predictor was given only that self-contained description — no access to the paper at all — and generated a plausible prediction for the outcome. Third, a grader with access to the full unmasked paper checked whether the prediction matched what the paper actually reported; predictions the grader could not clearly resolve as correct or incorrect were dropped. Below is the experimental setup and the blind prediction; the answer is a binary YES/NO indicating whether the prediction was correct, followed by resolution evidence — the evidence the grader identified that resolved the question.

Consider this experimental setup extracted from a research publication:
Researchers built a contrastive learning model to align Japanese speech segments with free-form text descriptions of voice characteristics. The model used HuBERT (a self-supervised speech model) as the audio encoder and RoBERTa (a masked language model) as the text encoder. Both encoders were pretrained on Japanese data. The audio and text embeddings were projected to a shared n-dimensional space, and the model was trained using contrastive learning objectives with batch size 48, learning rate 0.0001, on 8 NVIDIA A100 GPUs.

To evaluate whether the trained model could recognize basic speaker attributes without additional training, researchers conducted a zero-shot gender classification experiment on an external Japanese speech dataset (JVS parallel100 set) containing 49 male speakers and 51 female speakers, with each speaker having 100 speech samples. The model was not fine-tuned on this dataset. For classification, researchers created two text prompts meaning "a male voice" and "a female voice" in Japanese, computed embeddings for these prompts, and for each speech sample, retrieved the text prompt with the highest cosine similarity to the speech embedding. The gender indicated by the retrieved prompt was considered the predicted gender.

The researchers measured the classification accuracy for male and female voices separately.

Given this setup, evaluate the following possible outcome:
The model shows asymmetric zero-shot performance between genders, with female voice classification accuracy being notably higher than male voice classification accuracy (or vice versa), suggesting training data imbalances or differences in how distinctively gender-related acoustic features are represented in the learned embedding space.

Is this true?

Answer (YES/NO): NO